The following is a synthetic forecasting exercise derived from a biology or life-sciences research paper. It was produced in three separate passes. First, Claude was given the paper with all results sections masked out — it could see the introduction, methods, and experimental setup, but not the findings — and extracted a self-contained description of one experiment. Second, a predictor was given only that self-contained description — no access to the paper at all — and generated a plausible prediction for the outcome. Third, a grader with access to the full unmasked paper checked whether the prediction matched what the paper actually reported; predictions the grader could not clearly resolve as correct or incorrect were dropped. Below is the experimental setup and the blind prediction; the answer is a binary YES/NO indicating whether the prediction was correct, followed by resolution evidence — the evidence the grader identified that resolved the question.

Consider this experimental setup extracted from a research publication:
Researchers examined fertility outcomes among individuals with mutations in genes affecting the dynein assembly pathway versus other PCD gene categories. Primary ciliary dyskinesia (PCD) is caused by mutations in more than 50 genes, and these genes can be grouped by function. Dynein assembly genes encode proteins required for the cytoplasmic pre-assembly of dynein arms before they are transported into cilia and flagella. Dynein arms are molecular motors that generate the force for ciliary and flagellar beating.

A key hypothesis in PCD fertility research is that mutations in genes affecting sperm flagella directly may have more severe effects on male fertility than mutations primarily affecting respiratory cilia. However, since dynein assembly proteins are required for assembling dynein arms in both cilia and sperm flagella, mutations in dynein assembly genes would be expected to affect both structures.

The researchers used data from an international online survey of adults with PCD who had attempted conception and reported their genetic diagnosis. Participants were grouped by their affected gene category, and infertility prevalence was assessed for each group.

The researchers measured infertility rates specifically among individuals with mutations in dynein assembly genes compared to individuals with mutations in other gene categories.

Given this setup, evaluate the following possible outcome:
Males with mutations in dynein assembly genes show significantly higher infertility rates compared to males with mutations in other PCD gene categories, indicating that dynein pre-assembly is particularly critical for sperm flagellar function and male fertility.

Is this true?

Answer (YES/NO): NO